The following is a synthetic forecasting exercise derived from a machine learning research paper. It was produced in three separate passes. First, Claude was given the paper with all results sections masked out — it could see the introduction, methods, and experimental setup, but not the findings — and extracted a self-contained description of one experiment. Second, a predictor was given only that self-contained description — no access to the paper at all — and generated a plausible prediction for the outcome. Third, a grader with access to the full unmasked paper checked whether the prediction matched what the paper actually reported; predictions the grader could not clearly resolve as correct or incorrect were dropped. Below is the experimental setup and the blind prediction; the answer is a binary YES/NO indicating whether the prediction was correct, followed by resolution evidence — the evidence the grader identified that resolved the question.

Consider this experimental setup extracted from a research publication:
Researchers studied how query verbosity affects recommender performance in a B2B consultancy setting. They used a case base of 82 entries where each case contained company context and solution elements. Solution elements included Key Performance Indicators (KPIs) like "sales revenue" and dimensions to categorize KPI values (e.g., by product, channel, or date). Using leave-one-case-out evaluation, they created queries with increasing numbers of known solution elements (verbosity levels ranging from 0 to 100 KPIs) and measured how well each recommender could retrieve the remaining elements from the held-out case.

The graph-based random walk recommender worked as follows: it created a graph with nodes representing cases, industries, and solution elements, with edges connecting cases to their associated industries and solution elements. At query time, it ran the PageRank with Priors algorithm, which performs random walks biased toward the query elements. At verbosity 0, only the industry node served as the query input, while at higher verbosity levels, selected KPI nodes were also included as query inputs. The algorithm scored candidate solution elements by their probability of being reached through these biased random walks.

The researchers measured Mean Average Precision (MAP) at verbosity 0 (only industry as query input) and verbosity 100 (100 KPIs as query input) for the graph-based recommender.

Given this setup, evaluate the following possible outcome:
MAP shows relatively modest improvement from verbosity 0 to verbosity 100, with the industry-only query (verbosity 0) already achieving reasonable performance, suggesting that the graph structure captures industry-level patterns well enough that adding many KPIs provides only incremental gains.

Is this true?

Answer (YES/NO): NO